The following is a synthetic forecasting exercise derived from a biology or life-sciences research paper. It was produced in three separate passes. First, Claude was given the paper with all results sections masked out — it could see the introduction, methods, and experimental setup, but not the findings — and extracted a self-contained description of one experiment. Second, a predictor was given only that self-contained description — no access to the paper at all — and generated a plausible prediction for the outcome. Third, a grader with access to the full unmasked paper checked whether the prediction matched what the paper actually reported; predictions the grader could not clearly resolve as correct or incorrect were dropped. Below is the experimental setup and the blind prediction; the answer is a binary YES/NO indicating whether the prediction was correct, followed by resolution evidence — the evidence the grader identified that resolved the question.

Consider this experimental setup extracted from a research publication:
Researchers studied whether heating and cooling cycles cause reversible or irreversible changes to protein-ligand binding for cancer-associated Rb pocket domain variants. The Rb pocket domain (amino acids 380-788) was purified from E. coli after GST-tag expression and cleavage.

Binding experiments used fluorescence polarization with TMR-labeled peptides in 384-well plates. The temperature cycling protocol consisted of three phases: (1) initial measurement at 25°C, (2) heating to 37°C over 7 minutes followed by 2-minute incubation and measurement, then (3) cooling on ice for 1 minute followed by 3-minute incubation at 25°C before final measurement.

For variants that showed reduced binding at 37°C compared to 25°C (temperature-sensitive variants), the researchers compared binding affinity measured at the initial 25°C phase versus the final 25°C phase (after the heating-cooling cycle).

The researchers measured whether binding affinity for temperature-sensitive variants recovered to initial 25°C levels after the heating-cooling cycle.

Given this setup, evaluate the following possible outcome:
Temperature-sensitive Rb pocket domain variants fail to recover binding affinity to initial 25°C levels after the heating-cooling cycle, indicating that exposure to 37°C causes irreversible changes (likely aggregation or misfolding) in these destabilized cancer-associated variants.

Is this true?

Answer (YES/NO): NO